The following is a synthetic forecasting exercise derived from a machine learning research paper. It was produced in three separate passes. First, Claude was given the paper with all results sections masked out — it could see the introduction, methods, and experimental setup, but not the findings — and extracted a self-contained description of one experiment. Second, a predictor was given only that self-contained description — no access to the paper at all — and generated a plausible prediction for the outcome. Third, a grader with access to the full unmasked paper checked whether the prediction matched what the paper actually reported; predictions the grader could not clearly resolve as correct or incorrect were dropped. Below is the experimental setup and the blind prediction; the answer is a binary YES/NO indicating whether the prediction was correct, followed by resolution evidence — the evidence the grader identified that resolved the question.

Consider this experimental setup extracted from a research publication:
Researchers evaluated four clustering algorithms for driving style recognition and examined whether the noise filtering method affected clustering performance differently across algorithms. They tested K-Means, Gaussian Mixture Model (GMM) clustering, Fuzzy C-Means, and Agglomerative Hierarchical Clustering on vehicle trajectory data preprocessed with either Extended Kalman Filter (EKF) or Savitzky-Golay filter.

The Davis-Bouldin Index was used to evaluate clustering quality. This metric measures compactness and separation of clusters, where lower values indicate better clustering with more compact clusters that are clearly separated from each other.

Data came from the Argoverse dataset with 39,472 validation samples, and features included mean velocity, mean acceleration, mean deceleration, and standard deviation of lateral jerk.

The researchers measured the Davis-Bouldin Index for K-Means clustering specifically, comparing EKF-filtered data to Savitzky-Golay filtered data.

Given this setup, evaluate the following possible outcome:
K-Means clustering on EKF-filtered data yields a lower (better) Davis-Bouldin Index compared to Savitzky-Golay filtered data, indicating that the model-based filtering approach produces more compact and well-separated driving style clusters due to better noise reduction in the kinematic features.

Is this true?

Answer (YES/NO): YES